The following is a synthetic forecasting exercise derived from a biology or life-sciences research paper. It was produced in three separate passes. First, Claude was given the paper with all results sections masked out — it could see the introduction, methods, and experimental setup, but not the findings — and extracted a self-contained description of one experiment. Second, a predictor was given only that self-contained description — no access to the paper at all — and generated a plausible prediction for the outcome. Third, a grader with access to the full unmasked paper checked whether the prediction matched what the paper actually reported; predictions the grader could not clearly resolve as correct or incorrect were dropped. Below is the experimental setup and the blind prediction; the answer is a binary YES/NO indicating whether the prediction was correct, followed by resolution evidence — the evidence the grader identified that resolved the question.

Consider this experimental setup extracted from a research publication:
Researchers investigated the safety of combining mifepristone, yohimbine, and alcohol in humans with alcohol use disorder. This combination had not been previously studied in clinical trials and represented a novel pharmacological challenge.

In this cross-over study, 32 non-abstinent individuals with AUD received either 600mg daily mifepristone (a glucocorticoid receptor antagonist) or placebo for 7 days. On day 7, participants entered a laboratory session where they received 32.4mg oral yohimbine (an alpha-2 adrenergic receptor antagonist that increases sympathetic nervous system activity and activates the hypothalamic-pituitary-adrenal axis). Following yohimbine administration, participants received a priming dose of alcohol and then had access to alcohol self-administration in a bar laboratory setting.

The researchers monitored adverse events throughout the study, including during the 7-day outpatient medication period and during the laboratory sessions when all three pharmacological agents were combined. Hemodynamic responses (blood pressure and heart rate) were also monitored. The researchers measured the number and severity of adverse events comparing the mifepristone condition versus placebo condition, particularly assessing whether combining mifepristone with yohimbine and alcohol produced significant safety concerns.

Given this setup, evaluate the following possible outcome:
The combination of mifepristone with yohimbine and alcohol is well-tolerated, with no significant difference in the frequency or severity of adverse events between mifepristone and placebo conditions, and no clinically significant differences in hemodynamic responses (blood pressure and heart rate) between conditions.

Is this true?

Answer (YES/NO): NO